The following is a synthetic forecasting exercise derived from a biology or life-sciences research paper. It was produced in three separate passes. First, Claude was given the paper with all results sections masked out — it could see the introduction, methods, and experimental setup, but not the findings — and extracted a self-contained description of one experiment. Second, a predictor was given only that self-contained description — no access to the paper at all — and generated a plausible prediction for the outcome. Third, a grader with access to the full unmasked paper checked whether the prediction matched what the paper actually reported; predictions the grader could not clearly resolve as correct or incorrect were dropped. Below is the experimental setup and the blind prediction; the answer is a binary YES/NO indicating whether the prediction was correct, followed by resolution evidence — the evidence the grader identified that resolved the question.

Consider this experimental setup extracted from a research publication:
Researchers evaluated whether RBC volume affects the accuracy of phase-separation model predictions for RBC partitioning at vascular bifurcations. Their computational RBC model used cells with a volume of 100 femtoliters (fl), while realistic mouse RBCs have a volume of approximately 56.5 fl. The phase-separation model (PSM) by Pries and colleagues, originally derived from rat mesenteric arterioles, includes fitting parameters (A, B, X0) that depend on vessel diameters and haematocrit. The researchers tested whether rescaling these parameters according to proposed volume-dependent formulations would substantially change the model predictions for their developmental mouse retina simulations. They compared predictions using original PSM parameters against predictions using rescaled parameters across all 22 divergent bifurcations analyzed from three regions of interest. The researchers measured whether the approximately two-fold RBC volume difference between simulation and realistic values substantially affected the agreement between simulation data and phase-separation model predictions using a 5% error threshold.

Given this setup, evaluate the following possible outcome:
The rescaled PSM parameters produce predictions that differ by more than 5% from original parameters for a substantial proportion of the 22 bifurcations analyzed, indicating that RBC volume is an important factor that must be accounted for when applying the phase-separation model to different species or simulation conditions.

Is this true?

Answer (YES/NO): NO